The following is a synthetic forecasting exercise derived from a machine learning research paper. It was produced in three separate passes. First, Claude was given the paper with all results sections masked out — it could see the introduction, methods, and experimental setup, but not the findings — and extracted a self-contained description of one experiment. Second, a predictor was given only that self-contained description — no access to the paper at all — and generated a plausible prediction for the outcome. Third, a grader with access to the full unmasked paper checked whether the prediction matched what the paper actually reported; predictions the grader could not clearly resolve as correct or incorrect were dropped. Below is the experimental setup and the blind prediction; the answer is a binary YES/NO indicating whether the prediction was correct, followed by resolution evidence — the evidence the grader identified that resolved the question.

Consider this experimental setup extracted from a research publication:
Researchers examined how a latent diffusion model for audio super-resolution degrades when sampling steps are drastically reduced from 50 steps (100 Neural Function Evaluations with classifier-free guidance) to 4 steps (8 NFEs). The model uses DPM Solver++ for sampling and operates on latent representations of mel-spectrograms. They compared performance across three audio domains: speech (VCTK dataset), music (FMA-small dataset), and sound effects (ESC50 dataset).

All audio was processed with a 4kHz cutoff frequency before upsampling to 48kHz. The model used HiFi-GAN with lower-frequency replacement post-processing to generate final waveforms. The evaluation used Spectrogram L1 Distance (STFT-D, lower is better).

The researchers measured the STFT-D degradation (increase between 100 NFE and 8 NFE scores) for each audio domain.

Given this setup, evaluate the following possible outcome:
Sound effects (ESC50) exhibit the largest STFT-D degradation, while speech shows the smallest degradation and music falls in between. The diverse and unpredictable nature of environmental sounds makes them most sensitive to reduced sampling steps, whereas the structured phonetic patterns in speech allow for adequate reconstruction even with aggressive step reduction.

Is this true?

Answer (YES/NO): NO